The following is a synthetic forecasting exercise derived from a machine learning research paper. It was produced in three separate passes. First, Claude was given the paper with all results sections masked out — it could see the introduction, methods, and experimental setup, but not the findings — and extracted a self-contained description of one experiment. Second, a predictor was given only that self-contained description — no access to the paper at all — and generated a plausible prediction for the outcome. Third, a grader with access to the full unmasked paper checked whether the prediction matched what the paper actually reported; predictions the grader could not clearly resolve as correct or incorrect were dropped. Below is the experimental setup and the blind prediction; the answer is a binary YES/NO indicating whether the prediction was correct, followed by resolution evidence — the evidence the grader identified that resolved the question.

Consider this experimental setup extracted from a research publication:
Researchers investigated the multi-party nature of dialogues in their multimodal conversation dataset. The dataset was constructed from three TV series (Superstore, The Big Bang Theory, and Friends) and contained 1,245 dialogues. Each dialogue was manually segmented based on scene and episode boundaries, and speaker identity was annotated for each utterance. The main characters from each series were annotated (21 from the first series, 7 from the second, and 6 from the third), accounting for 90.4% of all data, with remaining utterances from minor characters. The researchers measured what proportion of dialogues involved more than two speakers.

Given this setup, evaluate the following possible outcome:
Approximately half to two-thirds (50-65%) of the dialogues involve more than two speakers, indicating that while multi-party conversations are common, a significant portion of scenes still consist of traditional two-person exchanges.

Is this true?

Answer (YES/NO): YES